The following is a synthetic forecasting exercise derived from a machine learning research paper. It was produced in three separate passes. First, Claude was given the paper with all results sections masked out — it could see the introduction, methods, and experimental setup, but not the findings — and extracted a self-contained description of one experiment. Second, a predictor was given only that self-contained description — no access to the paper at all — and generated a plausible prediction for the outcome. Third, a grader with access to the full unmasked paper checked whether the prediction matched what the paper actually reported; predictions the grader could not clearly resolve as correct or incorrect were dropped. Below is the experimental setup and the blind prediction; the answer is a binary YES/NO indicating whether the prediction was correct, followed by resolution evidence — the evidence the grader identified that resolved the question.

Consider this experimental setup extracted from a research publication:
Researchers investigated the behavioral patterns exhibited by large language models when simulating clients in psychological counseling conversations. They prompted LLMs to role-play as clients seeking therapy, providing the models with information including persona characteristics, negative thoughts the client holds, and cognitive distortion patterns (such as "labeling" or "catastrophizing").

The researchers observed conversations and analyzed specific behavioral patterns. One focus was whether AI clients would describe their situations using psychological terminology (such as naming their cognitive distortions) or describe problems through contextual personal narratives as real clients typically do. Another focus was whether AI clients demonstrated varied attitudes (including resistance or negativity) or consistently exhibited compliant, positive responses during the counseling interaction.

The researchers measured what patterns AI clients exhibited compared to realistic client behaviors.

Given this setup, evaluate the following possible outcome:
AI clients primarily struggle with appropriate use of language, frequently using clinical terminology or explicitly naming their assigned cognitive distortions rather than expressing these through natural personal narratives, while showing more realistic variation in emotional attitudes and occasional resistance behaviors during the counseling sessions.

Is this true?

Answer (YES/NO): NO